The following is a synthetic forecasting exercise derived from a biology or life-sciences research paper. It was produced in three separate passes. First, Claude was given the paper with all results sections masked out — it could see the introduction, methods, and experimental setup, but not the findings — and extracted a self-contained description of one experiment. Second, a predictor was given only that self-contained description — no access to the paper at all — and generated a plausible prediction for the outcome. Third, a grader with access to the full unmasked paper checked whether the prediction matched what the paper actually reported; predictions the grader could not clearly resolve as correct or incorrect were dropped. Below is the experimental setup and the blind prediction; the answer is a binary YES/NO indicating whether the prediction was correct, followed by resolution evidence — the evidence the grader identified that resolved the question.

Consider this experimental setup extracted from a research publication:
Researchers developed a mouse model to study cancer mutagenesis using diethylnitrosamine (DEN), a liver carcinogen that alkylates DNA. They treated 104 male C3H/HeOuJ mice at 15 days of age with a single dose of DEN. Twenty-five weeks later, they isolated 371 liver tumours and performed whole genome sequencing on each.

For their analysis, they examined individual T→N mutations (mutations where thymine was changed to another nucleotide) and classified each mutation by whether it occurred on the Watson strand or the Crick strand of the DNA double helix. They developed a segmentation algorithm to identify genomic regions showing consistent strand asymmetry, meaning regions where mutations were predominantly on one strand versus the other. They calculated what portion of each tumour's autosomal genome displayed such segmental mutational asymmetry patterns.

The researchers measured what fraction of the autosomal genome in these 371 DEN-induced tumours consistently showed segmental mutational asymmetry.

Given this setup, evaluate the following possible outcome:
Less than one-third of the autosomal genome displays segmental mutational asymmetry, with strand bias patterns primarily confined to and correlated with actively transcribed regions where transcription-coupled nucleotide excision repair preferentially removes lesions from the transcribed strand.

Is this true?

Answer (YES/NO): NO